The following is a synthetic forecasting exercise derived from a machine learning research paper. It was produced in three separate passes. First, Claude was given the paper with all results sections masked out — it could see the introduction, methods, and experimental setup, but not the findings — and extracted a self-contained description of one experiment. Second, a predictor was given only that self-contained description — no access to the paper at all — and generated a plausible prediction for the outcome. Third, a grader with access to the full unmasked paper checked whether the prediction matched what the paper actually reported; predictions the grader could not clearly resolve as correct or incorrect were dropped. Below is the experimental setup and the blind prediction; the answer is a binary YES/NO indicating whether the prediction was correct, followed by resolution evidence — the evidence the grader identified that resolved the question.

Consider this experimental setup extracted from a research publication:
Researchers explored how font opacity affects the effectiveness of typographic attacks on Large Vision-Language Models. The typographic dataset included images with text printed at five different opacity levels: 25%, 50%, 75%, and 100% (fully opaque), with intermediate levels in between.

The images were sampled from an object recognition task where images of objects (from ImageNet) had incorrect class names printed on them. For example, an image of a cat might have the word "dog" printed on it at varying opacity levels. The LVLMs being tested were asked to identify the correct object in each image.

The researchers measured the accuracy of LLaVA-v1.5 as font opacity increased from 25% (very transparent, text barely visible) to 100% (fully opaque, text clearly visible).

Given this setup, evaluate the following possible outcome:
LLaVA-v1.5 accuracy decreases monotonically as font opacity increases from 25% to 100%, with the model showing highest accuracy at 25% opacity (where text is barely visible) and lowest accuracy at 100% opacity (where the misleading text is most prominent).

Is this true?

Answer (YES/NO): YES